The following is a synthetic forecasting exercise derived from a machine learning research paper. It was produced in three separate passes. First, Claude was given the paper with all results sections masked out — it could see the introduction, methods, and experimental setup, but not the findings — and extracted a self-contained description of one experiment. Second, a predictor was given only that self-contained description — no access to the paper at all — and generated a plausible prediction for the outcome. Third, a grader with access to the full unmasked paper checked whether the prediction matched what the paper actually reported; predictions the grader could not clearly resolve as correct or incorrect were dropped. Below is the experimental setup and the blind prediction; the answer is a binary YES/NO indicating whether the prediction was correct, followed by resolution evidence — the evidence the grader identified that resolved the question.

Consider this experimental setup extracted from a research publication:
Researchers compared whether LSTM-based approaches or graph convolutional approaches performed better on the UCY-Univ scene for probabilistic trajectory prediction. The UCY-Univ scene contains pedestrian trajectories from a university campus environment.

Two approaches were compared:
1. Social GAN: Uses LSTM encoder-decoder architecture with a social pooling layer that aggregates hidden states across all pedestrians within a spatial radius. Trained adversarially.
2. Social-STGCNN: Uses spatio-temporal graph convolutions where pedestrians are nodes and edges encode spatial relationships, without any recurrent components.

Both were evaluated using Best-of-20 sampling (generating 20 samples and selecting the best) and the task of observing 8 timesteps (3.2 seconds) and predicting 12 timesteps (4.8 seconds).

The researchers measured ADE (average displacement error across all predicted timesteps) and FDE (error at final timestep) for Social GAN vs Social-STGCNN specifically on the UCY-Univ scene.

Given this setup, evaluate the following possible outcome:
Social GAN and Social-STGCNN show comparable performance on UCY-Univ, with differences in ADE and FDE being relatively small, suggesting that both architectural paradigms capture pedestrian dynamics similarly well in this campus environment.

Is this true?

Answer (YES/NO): NO